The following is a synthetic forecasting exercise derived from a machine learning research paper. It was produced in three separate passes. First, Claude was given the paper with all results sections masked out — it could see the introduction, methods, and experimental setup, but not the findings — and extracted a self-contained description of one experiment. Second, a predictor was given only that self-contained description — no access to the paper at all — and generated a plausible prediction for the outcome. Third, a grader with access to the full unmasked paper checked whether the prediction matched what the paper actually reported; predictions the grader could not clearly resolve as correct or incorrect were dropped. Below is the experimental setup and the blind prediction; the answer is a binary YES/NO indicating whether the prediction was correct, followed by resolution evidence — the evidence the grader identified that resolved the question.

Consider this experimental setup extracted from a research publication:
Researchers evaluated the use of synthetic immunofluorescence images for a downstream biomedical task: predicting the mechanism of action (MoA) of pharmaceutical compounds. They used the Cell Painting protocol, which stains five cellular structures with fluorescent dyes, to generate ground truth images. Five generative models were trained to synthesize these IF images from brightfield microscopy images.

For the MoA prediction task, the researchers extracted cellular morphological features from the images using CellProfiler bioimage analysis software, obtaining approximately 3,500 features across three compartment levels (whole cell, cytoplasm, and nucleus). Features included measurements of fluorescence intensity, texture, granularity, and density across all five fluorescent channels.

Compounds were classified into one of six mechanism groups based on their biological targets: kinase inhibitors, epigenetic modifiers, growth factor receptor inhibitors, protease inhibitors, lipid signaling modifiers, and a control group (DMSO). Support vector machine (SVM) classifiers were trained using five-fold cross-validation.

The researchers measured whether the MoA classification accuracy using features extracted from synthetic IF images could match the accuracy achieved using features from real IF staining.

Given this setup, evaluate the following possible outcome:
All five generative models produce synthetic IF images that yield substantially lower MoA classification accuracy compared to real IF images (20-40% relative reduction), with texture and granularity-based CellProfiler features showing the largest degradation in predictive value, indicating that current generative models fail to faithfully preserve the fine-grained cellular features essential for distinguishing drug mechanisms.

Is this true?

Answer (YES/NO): NO